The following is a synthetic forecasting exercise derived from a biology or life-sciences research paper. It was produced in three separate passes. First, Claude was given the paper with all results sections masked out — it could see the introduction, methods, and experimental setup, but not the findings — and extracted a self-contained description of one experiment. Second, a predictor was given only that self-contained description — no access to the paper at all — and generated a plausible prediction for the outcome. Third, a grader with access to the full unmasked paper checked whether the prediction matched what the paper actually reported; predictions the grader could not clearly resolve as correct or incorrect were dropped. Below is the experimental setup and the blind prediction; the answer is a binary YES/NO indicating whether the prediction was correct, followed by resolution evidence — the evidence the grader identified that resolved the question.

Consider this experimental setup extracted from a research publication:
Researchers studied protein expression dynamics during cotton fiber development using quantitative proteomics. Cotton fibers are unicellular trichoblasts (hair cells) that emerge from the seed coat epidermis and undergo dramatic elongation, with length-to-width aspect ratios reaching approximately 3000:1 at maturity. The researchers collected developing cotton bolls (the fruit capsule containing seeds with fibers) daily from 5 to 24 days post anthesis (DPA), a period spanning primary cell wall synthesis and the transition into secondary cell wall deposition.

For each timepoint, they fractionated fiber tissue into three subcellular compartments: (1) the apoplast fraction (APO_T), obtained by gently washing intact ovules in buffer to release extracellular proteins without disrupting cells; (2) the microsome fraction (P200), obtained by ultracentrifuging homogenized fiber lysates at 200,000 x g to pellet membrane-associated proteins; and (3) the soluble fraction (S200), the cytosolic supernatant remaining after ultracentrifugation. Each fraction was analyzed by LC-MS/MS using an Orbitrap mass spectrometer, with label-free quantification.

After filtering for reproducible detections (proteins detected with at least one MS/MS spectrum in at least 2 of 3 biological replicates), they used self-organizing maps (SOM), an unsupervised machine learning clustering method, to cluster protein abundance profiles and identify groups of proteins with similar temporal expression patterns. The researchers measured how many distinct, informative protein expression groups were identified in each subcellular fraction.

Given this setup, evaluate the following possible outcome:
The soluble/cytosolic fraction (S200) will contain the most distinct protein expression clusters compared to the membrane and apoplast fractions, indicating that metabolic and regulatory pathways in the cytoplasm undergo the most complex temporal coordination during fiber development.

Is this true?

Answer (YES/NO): NO